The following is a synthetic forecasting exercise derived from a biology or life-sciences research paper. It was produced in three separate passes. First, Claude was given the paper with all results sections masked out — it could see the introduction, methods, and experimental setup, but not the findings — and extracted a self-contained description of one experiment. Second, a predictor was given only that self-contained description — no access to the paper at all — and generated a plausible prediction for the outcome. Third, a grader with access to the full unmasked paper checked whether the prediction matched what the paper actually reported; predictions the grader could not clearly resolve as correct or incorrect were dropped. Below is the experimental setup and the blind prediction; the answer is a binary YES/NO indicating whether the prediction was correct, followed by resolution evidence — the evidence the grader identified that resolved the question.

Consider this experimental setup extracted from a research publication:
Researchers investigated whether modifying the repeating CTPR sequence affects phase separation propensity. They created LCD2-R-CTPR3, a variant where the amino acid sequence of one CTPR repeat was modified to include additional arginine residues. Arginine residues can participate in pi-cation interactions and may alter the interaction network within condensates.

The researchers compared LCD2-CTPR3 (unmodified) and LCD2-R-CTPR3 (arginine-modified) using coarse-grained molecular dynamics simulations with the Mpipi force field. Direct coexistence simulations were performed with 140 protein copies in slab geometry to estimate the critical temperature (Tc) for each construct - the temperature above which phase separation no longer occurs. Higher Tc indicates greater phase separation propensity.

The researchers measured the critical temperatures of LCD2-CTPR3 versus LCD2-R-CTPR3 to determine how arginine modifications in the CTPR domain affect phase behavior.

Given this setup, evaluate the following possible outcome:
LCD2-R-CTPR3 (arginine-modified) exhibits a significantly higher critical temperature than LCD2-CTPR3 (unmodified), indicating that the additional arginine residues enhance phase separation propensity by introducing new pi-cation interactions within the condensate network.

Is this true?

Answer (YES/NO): YES